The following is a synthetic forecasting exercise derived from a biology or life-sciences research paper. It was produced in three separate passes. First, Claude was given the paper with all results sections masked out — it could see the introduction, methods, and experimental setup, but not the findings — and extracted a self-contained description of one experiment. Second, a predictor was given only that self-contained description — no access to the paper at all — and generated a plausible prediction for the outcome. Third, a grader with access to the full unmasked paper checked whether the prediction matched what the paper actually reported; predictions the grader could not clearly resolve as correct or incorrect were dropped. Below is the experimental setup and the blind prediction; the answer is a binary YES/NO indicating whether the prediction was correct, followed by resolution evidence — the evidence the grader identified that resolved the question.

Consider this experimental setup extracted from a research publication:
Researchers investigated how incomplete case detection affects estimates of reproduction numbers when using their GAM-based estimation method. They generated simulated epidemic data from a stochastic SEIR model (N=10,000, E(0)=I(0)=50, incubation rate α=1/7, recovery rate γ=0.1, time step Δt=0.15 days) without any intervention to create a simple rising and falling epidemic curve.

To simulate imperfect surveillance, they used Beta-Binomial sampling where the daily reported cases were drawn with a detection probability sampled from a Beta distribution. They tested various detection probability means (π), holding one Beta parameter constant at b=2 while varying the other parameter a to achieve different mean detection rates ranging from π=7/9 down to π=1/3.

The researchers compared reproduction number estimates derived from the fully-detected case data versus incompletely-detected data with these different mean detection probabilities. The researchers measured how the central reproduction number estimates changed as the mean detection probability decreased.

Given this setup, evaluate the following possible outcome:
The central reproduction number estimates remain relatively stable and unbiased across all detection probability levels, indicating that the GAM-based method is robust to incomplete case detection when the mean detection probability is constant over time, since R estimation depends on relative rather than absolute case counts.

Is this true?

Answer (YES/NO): NO